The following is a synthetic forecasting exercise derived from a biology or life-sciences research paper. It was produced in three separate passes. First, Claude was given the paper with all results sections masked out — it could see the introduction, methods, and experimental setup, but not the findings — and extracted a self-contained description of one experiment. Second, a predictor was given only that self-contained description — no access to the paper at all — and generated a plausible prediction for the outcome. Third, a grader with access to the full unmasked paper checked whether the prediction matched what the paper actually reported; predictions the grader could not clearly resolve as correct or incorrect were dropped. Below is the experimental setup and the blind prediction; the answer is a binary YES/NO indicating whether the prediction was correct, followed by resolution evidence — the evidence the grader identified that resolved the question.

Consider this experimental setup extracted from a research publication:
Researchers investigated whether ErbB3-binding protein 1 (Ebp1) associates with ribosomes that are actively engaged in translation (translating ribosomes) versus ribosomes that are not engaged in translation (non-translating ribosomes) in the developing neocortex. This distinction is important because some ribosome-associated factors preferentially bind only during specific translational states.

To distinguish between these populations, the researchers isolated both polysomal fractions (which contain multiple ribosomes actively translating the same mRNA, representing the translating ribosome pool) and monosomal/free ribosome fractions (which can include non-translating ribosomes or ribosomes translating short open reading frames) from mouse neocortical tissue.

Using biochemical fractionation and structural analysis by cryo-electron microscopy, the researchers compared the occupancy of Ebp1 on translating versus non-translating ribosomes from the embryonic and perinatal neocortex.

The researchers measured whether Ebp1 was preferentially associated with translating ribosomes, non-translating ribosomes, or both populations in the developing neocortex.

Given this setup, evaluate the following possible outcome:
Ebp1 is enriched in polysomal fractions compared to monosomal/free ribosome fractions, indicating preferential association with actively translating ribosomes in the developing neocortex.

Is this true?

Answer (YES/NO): NO